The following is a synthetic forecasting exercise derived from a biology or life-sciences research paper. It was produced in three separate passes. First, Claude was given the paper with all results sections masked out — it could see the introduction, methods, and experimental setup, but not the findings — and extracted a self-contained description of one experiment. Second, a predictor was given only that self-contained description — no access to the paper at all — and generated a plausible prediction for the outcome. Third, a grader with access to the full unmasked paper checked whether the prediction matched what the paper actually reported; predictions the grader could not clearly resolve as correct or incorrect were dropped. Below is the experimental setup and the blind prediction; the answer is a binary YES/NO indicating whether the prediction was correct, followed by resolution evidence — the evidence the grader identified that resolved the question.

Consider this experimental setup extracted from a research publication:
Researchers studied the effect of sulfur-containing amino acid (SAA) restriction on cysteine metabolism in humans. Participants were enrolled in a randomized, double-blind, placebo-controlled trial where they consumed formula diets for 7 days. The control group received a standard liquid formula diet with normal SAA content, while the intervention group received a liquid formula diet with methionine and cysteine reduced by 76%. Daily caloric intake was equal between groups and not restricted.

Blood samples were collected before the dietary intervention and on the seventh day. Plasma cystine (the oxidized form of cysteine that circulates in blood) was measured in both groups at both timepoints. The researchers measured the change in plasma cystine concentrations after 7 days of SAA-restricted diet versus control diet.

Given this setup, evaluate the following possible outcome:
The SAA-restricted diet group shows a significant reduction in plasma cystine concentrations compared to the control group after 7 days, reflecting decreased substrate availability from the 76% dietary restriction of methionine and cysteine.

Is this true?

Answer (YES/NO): NO